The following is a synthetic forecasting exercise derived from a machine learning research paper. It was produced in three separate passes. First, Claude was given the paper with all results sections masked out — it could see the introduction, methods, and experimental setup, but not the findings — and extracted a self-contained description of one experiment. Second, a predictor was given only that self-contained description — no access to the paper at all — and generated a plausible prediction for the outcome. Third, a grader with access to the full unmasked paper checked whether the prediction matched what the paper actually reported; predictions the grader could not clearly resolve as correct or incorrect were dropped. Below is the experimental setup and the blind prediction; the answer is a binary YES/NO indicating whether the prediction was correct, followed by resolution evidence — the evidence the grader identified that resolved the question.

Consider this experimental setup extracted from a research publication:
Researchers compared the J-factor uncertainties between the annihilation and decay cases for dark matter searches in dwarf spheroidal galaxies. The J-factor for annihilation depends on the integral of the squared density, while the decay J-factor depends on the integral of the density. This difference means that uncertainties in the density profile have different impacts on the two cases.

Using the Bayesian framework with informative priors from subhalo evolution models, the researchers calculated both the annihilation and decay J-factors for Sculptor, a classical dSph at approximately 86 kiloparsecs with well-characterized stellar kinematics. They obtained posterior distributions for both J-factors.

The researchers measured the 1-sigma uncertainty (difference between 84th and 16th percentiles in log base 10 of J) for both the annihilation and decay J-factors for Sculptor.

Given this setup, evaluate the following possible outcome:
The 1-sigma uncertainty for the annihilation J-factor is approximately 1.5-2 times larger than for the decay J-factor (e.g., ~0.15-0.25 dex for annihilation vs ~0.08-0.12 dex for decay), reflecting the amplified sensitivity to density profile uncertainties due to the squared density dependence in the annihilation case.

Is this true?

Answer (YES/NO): NO